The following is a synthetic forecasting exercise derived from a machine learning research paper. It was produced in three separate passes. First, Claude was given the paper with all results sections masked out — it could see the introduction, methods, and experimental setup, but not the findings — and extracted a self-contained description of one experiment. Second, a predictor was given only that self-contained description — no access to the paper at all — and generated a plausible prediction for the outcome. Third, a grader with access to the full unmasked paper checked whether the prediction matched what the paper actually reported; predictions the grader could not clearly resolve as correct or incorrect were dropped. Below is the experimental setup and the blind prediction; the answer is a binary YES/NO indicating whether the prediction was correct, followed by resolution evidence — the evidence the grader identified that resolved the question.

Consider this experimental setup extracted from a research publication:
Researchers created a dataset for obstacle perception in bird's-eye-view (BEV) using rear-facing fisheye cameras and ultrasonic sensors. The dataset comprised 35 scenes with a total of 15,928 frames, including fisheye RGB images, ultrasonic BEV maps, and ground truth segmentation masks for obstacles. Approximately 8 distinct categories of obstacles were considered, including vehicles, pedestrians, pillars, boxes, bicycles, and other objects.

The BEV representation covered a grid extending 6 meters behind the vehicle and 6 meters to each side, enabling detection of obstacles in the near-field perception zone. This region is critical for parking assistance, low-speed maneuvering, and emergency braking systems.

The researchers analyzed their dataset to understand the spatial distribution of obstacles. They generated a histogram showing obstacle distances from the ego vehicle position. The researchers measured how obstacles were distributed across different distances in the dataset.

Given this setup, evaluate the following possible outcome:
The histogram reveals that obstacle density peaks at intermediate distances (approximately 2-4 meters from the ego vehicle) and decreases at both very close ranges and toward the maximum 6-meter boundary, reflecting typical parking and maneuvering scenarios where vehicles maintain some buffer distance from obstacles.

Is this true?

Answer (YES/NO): NO